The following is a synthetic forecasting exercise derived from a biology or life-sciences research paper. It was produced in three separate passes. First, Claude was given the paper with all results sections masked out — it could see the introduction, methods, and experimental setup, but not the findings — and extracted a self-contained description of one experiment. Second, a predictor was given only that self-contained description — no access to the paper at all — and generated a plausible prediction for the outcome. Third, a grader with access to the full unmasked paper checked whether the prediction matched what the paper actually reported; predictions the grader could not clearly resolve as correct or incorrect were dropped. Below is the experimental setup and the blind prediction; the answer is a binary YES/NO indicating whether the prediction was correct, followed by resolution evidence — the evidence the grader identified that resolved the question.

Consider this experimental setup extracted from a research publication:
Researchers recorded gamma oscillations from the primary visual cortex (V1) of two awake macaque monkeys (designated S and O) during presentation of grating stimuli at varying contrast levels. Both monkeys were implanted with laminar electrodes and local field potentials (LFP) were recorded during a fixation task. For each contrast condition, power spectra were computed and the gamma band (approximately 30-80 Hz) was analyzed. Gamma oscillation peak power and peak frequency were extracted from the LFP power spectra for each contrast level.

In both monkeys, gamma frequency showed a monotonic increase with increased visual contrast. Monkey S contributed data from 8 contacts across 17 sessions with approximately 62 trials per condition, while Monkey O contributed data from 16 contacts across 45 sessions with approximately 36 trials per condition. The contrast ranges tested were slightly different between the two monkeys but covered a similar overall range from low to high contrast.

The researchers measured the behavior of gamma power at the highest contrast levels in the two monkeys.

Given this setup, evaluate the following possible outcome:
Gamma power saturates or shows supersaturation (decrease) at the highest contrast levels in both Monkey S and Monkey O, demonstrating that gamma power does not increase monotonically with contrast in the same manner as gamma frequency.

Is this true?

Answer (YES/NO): YES